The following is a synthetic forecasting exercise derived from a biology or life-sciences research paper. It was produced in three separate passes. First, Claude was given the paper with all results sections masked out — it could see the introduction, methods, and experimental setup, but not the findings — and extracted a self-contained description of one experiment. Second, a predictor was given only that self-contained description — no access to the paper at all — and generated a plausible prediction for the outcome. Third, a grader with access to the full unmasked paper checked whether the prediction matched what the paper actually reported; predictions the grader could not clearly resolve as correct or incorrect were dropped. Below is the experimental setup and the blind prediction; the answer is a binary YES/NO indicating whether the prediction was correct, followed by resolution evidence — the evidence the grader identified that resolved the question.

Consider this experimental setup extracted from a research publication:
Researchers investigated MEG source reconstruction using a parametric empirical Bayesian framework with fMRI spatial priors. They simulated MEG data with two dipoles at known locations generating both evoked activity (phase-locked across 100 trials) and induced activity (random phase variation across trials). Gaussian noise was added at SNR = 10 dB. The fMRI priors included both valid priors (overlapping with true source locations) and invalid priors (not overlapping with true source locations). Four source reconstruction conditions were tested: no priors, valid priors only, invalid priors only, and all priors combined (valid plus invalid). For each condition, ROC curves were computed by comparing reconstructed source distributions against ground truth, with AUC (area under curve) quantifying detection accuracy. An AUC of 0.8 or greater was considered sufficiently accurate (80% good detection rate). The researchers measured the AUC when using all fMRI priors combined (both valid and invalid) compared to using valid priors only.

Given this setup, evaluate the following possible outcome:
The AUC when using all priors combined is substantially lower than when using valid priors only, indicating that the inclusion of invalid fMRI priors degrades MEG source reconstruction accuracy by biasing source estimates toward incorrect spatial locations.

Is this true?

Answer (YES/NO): NO